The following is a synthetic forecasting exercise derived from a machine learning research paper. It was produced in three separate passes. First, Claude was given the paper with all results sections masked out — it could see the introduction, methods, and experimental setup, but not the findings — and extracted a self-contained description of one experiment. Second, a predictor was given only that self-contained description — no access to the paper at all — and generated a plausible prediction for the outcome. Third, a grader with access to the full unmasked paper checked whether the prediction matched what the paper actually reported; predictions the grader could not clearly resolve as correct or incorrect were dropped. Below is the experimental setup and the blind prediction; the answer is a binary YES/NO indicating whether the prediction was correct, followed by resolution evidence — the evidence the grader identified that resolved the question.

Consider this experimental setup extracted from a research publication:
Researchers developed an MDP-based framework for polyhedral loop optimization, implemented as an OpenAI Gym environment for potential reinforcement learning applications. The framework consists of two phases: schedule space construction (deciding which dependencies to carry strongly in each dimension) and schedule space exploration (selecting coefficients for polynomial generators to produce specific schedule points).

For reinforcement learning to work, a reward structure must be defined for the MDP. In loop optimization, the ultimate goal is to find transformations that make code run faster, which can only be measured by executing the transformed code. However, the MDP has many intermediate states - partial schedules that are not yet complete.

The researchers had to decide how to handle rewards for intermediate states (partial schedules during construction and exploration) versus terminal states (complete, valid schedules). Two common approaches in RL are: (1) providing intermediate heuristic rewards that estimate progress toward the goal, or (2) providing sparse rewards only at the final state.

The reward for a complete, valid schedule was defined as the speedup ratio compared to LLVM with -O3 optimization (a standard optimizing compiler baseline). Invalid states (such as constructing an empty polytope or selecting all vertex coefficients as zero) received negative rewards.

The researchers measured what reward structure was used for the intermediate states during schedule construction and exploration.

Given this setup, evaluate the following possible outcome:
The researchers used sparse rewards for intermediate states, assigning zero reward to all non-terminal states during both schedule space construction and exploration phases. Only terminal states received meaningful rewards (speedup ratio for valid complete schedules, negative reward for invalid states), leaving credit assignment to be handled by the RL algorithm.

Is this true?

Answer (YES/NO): YES